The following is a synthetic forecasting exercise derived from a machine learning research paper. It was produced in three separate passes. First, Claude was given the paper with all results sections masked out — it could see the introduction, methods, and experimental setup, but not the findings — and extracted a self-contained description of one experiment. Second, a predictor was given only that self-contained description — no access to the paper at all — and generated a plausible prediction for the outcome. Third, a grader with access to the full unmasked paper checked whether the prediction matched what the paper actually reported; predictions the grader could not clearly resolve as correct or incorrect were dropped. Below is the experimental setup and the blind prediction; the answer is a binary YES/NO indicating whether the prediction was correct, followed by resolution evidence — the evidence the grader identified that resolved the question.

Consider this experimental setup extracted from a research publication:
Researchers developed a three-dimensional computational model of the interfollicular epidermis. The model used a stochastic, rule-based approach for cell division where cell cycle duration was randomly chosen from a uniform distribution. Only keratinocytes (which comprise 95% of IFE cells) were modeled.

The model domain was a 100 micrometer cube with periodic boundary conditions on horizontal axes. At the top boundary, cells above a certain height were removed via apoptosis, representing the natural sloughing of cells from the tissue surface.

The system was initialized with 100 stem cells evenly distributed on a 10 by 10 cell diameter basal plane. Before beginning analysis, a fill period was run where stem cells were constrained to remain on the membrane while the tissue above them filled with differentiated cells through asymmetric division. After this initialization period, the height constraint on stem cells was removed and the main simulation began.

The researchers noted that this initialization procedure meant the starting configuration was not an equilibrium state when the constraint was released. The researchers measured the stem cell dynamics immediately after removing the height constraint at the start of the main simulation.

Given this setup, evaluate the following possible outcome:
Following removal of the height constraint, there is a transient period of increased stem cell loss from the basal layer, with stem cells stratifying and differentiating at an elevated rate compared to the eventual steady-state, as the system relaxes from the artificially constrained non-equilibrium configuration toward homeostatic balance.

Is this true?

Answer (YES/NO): NO